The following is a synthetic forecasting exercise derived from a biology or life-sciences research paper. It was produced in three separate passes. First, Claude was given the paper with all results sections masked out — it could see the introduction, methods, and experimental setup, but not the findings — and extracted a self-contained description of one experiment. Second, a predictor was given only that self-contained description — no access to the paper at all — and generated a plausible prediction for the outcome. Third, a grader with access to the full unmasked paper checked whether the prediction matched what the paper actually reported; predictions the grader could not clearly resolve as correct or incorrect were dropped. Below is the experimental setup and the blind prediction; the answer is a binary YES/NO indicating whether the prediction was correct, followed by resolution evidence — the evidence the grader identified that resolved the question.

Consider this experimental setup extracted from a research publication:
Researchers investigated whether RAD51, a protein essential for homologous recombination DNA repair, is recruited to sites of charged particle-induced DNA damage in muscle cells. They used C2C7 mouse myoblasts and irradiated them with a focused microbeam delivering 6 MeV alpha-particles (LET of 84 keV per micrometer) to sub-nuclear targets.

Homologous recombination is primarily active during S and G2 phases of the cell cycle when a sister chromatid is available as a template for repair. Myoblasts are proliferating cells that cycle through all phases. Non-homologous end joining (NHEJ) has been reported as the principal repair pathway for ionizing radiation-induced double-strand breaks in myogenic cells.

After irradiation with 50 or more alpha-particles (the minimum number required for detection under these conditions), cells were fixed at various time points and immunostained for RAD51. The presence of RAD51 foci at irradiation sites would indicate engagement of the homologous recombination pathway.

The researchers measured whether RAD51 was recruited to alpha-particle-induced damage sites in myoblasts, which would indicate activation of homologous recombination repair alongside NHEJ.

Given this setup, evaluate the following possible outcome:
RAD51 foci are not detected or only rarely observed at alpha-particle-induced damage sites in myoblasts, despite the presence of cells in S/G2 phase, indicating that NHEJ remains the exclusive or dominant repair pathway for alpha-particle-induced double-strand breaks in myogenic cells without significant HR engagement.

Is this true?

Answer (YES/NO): NO